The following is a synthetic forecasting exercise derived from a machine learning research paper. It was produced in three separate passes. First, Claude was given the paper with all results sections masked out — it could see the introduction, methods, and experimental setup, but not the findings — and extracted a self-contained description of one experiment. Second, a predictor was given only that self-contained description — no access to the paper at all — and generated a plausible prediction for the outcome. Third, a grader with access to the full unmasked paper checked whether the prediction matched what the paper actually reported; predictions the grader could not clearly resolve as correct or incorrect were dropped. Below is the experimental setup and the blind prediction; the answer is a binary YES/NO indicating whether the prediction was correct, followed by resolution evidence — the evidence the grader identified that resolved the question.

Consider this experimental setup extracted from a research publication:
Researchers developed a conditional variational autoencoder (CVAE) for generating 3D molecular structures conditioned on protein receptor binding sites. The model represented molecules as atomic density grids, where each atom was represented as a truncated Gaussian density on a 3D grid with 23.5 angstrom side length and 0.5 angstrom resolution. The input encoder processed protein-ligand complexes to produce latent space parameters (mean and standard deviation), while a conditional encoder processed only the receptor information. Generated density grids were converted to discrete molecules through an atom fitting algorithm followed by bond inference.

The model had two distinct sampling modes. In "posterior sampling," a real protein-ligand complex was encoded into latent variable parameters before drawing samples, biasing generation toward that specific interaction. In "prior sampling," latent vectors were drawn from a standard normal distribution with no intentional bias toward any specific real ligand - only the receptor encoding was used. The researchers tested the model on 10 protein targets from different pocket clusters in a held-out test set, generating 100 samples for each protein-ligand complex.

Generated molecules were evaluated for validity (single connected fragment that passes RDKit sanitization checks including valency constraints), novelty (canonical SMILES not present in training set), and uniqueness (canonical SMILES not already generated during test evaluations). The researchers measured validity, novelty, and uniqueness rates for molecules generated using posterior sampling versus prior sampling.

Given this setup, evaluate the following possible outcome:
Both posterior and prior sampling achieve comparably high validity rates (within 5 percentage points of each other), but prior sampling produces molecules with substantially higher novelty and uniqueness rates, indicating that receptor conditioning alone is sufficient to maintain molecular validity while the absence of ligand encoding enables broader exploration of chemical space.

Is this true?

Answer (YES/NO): NO